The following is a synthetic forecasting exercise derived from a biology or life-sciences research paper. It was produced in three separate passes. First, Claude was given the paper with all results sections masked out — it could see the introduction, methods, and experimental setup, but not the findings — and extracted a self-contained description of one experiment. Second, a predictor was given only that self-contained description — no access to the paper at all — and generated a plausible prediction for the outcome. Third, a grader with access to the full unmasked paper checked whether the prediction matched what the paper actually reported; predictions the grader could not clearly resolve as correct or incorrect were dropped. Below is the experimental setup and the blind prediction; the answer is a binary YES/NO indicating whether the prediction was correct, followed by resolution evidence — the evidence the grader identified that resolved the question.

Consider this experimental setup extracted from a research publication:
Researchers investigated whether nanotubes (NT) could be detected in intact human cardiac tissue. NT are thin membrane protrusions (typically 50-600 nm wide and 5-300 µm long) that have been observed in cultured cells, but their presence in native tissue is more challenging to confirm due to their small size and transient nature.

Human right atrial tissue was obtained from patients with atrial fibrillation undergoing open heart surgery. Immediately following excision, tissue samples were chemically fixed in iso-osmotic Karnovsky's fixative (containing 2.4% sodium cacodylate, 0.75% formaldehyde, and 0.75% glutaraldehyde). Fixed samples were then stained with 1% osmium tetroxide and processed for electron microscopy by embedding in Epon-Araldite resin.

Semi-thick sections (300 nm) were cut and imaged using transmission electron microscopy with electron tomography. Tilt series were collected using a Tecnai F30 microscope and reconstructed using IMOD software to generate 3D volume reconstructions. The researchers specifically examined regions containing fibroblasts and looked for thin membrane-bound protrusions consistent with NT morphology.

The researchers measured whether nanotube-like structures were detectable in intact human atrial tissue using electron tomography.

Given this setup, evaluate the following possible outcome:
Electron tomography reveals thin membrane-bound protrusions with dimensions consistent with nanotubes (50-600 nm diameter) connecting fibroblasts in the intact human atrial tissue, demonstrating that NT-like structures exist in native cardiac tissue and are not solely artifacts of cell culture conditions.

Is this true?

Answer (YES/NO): YES